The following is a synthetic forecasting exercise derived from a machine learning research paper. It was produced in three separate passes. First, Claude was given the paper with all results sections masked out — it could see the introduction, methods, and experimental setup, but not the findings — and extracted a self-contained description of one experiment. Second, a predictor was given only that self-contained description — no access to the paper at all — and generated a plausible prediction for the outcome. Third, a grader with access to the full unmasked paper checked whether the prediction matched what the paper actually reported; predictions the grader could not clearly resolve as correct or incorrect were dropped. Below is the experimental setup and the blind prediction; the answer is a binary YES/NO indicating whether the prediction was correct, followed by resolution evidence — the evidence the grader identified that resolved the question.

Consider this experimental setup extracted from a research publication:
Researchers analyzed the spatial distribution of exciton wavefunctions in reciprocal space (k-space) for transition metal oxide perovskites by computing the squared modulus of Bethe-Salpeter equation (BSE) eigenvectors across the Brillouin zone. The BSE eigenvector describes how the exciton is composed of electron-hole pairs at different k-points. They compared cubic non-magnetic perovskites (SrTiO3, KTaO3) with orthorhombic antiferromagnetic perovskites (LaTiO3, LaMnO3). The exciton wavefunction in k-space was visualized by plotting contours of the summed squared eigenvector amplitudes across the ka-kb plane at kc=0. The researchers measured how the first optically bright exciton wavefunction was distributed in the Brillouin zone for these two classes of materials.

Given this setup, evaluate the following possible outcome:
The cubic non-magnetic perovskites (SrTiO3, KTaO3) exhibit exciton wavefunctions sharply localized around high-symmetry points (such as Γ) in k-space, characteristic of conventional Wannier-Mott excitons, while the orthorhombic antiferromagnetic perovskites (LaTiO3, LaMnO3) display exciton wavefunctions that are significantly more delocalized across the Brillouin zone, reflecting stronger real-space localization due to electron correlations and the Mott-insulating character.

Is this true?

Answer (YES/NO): YES